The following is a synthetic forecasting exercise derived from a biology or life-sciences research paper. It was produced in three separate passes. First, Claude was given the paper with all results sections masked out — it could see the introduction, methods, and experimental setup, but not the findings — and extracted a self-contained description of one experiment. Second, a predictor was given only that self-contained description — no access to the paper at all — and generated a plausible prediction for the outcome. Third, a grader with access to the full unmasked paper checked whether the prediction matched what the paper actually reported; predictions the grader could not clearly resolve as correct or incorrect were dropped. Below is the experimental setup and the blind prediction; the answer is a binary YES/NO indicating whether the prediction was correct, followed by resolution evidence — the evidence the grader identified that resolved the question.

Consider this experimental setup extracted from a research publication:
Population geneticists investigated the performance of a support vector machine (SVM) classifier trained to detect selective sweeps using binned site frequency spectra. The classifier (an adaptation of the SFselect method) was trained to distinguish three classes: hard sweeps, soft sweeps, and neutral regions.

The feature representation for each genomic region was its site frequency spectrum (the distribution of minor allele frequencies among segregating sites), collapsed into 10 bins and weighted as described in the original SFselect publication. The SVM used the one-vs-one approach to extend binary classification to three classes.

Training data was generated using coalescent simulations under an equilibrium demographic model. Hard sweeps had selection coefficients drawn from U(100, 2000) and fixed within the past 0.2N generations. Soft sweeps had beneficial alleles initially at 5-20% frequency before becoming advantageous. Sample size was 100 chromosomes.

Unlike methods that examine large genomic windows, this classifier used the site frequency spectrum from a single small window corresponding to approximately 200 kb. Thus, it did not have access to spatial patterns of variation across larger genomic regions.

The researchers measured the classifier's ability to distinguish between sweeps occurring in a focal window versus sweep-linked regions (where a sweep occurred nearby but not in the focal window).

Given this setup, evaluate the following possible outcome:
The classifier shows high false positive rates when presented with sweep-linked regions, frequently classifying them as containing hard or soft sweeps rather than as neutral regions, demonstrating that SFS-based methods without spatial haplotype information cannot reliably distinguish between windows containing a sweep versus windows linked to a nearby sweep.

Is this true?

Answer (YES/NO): YES